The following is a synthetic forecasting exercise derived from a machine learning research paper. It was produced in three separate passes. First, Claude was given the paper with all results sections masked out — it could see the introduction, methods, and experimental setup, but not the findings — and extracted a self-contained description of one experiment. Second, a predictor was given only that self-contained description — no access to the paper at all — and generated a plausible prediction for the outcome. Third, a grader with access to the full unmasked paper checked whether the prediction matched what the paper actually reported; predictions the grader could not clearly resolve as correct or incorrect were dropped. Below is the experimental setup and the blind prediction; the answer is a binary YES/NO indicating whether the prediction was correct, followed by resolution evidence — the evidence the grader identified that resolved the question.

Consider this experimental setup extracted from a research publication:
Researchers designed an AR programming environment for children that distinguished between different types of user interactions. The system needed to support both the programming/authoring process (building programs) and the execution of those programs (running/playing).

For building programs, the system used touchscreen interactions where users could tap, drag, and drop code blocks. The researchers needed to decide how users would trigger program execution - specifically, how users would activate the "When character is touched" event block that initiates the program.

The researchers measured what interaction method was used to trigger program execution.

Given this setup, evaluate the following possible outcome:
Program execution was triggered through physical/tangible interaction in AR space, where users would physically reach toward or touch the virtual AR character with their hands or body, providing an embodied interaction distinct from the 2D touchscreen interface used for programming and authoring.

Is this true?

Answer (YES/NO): YES